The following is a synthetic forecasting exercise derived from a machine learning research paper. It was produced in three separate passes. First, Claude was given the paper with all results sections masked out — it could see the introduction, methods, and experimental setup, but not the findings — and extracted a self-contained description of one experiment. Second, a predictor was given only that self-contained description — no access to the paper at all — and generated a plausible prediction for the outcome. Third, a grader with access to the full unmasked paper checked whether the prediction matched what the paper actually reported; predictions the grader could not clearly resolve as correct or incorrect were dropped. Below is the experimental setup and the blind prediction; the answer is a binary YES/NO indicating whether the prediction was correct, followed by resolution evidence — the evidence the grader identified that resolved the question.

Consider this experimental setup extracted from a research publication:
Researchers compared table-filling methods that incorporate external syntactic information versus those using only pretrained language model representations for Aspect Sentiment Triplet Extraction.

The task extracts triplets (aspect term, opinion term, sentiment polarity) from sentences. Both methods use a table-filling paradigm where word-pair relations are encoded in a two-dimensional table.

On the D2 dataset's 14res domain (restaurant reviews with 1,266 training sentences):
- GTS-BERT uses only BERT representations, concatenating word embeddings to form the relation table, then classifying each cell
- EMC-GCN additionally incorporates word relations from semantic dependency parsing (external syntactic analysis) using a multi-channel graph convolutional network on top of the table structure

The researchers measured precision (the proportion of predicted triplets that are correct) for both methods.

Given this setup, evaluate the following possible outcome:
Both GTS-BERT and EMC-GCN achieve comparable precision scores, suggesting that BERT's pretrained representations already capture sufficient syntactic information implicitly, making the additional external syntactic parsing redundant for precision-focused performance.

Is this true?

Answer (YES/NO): NO